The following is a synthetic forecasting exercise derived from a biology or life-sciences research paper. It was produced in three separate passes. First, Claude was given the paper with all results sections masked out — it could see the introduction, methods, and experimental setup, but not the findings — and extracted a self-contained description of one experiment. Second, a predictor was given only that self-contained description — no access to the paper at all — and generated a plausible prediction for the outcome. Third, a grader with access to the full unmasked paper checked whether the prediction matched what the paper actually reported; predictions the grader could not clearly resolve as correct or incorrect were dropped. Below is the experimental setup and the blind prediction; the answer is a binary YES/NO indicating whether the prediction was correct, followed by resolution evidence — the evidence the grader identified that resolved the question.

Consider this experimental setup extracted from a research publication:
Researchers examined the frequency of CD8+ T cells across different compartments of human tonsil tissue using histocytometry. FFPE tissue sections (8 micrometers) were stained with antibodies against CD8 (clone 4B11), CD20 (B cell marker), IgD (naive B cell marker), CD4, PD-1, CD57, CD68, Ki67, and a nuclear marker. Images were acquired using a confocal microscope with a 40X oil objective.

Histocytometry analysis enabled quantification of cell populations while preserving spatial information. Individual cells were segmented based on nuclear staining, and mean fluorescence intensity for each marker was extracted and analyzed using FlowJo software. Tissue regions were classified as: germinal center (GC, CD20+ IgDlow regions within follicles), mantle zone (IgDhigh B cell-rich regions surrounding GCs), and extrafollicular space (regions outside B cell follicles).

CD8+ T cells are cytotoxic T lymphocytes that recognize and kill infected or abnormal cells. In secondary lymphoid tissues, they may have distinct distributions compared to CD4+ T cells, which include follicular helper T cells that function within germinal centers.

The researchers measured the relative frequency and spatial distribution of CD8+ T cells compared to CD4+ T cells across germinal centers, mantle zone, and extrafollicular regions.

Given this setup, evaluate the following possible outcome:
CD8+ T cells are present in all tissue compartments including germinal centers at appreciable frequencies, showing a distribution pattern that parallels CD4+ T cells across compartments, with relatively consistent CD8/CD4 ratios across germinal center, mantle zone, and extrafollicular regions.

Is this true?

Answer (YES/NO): NO